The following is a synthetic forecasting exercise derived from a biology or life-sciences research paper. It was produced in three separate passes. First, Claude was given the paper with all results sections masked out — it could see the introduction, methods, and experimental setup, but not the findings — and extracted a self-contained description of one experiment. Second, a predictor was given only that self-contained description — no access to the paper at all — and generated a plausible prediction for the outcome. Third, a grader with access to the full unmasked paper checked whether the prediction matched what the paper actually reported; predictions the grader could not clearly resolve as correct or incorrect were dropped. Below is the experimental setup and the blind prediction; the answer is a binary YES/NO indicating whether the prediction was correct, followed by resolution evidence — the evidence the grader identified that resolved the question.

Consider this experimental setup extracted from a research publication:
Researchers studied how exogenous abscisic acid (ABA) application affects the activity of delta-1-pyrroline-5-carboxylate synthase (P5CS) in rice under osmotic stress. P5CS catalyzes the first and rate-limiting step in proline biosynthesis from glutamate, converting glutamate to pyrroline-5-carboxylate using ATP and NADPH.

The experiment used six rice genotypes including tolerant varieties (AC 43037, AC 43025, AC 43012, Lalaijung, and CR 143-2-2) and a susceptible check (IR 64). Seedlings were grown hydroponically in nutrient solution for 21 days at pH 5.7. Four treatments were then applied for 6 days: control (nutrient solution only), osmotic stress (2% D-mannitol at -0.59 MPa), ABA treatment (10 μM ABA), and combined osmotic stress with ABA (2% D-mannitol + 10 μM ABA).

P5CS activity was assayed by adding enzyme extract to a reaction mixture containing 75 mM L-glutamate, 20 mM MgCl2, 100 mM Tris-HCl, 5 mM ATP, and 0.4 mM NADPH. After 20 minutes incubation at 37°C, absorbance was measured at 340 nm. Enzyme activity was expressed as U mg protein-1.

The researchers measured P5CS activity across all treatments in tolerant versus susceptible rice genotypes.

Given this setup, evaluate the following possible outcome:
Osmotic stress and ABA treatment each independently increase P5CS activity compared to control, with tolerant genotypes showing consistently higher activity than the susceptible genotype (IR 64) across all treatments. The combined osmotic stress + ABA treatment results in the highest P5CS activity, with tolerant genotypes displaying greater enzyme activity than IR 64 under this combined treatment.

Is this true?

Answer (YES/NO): NO